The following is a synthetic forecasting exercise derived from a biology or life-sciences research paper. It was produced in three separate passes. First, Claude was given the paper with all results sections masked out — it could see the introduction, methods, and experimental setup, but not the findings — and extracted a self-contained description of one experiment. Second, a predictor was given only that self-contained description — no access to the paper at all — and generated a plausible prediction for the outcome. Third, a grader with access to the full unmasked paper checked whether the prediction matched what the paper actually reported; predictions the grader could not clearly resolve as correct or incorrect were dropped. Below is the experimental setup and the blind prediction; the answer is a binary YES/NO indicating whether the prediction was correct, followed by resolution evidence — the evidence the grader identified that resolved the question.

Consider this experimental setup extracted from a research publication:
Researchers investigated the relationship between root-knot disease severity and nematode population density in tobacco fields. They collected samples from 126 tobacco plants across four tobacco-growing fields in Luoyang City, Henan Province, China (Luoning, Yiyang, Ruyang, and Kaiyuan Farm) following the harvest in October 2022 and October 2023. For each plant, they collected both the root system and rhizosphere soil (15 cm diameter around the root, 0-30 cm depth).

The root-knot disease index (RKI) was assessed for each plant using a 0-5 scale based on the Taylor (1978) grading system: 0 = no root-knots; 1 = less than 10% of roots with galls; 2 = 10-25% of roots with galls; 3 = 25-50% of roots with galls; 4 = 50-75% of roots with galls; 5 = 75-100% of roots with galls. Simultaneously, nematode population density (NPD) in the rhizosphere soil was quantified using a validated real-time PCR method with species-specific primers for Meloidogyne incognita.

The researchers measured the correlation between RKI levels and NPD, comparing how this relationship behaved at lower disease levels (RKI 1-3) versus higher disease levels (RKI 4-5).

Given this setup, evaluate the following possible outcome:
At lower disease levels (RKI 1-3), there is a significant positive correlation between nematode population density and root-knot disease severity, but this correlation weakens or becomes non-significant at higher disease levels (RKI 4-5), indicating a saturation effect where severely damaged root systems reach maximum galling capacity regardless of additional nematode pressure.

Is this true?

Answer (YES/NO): YES